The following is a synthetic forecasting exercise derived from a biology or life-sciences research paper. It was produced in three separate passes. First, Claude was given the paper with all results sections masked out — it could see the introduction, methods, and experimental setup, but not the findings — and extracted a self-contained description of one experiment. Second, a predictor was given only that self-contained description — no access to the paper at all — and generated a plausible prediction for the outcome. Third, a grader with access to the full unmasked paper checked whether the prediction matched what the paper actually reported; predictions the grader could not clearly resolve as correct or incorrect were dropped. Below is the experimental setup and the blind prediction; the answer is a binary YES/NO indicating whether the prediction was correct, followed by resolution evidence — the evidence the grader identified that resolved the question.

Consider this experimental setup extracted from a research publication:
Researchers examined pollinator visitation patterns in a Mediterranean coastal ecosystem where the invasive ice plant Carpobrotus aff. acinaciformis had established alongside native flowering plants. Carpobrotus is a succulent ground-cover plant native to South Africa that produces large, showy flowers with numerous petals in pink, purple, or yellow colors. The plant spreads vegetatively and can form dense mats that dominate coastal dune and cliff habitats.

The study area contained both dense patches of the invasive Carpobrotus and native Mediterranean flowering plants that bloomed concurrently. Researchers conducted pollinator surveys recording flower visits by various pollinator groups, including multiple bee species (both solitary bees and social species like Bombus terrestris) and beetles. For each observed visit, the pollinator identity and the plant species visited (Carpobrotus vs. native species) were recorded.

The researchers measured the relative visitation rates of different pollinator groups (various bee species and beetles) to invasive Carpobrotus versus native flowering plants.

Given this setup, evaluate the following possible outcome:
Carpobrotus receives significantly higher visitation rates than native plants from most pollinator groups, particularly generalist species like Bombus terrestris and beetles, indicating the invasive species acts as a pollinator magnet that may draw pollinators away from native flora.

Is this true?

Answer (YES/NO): NO